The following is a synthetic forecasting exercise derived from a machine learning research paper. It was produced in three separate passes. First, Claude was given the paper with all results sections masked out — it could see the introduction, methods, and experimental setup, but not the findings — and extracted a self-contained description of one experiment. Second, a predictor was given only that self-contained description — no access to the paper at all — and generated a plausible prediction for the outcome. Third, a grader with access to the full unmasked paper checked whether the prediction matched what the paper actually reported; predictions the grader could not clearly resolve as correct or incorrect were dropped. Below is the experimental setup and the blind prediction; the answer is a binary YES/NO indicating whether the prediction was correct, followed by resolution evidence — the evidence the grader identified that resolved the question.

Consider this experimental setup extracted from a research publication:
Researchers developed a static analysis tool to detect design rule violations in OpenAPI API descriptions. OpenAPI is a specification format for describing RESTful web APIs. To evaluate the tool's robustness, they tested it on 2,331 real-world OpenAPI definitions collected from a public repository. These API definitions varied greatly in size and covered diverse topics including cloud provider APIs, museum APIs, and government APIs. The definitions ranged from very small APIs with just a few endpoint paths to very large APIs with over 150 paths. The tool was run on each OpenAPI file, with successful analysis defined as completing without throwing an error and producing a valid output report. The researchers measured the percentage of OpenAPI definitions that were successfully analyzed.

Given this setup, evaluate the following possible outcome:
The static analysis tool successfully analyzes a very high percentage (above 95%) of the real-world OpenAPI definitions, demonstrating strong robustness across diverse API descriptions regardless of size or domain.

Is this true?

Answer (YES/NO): NO